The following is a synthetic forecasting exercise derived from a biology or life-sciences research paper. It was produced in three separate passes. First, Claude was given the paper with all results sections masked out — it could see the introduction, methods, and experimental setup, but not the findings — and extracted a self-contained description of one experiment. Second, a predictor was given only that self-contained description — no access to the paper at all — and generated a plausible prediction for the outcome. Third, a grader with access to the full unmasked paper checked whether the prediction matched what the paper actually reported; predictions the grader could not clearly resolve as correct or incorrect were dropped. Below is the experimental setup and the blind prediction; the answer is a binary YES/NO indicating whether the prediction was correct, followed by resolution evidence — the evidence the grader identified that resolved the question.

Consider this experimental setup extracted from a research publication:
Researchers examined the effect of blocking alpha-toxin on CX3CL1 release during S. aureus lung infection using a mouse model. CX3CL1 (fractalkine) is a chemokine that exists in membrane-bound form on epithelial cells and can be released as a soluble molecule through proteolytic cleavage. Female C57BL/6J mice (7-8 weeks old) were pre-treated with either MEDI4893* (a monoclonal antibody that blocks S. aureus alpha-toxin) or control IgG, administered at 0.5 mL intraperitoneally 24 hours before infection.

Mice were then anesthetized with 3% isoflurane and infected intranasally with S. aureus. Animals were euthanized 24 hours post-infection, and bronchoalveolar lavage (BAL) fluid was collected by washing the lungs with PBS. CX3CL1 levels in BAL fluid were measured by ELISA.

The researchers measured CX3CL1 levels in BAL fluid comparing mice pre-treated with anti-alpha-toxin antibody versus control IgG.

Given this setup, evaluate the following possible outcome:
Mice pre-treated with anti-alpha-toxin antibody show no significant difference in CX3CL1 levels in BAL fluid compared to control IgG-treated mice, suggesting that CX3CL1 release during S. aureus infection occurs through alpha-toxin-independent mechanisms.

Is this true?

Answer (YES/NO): NO